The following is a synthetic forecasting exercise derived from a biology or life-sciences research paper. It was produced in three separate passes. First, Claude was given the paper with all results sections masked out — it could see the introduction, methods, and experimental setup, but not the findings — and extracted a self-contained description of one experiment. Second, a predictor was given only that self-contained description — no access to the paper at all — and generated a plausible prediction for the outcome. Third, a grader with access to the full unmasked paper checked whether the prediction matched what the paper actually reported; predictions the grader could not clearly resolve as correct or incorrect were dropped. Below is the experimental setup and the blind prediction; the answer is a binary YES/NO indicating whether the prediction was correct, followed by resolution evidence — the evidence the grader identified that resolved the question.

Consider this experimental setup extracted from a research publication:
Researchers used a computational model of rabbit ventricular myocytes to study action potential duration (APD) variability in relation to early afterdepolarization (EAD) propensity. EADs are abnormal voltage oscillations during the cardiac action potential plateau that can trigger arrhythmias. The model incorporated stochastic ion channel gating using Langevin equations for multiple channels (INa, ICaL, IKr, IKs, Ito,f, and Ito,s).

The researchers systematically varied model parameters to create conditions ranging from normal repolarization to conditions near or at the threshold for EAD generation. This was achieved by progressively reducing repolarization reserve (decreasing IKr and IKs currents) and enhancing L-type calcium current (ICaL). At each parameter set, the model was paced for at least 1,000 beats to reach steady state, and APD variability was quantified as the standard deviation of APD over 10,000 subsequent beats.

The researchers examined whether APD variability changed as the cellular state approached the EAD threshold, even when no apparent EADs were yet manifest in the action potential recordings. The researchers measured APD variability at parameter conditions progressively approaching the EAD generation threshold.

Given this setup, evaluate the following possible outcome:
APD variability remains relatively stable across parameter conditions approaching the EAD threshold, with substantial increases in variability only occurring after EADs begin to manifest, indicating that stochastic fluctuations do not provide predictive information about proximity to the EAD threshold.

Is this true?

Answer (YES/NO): NO